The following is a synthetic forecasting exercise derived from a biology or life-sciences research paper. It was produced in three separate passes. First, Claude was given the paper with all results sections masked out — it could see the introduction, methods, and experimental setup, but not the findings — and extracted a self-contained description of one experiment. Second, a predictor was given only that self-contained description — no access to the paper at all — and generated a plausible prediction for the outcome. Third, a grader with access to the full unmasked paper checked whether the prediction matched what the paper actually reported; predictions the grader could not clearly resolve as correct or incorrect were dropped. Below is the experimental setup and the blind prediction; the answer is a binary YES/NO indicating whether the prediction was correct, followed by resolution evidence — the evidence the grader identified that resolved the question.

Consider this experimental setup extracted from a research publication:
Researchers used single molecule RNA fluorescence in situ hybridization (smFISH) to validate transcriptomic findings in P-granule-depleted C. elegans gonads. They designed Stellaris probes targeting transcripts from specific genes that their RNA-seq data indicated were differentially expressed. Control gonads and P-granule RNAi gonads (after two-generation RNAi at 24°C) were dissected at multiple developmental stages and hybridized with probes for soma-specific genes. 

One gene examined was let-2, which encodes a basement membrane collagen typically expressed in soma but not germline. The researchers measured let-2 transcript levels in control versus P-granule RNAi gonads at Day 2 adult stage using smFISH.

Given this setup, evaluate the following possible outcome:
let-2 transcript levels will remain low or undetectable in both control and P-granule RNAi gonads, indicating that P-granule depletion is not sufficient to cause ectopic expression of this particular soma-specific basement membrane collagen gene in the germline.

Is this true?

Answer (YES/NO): NO